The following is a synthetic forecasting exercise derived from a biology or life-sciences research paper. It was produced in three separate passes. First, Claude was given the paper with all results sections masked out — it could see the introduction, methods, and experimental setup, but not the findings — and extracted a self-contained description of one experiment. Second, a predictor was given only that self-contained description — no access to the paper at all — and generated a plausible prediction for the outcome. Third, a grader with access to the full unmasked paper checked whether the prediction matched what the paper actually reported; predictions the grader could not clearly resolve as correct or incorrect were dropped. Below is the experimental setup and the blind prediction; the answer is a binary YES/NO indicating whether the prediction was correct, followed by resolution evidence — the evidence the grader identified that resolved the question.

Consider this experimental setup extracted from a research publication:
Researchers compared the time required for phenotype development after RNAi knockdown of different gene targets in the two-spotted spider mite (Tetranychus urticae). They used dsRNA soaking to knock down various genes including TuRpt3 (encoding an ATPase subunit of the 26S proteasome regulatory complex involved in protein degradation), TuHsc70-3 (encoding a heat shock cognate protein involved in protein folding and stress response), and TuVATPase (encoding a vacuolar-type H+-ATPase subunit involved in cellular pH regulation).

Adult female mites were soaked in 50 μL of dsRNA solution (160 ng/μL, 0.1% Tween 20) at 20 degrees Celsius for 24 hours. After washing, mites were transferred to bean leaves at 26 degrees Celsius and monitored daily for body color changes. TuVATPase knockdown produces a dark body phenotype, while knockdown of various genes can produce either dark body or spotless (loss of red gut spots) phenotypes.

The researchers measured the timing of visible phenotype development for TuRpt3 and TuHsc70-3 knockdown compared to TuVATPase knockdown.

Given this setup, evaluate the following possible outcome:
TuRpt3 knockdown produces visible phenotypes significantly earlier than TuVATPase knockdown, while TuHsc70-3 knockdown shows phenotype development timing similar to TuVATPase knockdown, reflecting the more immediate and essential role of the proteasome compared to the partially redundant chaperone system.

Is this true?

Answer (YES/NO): NO